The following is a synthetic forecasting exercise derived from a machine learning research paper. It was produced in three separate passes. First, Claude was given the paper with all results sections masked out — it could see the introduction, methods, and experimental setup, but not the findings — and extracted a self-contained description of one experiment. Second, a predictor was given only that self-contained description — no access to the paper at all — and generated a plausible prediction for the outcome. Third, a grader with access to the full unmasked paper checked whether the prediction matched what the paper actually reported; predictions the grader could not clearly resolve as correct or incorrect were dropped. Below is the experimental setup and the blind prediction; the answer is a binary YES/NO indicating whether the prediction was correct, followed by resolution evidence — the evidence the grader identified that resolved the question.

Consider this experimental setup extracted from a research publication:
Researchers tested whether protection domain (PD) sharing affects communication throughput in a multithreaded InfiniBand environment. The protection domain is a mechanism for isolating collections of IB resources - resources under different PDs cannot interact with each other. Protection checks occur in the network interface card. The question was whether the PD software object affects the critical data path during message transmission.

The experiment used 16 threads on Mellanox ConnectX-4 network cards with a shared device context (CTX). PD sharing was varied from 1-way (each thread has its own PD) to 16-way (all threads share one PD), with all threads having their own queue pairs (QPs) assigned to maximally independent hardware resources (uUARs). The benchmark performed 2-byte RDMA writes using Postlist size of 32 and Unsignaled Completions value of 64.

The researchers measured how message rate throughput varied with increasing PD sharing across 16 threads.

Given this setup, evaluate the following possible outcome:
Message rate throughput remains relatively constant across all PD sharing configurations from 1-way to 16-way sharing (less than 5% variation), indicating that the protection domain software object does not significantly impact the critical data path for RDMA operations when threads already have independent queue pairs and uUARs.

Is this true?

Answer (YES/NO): YES